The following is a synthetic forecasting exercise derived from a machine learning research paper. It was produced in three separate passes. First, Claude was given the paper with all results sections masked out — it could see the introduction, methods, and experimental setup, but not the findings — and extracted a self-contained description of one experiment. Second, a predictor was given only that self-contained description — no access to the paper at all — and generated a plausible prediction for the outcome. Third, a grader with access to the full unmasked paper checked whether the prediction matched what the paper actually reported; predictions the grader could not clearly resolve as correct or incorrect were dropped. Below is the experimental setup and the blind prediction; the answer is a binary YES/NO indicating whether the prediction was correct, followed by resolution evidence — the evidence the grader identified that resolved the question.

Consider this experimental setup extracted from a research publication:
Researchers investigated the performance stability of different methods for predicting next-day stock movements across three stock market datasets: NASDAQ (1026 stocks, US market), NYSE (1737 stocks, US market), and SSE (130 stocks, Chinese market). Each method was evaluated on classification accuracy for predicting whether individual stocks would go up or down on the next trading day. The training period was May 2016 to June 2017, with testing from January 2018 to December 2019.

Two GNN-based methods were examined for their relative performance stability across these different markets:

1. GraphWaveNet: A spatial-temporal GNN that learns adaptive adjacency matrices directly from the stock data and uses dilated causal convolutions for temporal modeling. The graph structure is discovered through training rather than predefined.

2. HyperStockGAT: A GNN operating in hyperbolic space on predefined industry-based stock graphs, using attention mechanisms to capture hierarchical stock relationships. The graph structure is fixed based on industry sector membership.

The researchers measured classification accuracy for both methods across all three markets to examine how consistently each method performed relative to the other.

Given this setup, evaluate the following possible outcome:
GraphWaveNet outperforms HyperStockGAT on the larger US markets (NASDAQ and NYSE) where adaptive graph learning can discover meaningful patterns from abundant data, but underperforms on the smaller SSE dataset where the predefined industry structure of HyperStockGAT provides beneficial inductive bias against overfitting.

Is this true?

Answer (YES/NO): NO